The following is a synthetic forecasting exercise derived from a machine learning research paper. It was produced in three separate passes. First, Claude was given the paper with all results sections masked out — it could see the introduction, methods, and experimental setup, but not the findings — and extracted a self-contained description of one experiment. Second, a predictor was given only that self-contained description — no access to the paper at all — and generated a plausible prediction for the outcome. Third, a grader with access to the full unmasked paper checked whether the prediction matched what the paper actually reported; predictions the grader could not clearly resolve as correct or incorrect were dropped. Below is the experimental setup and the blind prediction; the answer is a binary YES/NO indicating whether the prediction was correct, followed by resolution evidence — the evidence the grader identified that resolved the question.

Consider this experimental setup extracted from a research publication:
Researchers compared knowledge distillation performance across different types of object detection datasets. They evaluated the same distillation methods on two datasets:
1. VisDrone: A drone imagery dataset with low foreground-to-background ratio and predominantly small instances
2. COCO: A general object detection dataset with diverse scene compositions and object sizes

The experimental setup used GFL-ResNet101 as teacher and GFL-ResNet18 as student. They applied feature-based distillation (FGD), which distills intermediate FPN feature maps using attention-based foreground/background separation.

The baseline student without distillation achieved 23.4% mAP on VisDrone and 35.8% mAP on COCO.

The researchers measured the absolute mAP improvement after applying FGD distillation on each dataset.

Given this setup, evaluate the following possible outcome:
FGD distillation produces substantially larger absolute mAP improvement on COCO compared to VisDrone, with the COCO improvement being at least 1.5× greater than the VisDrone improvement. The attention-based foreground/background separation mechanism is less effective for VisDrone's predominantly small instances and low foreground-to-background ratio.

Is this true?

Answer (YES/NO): NO